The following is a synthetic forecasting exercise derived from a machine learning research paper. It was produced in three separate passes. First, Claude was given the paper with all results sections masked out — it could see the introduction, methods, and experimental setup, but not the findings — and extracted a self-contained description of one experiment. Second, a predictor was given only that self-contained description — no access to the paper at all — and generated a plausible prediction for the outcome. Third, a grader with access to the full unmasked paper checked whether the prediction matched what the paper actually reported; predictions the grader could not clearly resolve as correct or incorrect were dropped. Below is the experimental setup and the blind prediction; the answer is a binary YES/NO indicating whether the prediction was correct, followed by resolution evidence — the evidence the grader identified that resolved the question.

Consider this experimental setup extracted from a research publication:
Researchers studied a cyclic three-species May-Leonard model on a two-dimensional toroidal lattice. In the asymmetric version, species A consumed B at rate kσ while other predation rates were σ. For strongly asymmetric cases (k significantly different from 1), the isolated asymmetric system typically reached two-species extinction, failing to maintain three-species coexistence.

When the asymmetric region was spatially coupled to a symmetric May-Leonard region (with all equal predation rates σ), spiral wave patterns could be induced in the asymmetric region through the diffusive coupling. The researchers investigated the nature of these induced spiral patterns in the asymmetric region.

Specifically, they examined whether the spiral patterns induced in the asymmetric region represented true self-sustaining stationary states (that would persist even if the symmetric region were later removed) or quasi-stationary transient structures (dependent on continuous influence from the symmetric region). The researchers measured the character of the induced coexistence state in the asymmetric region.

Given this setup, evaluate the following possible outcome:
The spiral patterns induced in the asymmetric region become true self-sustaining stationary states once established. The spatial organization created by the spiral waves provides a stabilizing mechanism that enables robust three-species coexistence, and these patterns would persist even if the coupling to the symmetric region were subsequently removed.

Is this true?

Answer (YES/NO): NO